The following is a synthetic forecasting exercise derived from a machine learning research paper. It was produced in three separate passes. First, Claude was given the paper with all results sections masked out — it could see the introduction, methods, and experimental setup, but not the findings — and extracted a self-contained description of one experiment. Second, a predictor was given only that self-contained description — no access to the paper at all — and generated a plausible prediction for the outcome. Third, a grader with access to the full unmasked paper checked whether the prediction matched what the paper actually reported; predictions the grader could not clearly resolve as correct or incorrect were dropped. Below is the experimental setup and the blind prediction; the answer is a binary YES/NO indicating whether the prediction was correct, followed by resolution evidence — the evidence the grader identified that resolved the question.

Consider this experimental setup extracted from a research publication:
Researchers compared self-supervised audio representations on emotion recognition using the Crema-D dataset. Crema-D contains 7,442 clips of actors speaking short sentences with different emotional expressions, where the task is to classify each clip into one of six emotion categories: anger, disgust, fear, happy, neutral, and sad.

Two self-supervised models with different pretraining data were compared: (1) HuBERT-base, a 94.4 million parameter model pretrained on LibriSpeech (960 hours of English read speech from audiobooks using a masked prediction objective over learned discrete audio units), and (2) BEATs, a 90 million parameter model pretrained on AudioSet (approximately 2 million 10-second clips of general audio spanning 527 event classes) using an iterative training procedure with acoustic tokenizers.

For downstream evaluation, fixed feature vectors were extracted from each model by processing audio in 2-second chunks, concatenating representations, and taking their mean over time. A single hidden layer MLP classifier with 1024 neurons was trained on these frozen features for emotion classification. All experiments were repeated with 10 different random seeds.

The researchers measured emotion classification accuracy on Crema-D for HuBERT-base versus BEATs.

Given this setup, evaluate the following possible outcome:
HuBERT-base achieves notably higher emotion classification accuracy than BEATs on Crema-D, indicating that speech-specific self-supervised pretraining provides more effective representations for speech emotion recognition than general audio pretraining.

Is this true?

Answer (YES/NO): YES